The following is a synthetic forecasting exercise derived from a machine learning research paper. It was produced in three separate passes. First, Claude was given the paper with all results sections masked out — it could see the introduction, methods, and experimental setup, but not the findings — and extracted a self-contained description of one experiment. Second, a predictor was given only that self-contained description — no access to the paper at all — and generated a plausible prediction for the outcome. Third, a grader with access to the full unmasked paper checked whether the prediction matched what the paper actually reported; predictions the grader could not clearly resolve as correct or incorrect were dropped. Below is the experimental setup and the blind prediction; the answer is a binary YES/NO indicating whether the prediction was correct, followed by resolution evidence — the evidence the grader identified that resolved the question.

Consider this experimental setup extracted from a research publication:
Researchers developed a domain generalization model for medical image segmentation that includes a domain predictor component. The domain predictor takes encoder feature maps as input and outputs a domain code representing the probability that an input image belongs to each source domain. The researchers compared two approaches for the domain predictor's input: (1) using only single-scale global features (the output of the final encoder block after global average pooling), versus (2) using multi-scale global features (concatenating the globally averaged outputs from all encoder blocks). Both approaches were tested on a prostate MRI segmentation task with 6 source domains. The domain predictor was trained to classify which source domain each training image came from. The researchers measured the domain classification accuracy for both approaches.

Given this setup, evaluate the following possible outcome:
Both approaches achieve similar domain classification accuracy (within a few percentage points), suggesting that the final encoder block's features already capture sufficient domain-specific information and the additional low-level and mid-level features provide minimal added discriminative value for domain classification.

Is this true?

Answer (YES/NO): NO